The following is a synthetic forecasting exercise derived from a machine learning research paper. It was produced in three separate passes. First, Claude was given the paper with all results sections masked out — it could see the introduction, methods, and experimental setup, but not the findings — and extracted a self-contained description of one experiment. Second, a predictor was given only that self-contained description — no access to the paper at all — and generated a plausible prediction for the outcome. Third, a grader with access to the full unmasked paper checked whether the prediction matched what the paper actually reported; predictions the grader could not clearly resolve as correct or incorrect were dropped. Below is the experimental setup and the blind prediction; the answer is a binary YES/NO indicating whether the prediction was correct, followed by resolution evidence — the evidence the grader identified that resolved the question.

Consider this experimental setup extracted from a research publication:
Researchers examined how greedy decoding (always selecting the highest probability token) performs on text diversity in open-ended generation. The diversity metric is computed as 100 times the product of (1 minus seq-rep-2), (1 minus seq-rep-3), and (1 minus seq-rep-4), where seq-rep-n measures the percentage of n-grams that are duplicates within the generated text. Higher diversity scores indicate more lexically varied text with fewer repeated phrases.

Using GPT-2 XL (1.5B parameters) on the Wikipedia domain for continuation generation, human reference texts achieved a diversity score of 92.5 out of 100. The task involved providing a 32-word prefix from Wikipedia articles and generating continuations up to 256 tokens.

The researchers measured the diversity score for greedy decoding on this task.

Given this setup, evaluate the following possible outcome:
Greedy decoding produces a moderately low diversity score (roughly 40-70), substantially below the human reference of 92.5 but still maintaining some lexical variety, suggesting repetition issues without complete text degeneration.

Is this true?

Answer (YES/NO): NO